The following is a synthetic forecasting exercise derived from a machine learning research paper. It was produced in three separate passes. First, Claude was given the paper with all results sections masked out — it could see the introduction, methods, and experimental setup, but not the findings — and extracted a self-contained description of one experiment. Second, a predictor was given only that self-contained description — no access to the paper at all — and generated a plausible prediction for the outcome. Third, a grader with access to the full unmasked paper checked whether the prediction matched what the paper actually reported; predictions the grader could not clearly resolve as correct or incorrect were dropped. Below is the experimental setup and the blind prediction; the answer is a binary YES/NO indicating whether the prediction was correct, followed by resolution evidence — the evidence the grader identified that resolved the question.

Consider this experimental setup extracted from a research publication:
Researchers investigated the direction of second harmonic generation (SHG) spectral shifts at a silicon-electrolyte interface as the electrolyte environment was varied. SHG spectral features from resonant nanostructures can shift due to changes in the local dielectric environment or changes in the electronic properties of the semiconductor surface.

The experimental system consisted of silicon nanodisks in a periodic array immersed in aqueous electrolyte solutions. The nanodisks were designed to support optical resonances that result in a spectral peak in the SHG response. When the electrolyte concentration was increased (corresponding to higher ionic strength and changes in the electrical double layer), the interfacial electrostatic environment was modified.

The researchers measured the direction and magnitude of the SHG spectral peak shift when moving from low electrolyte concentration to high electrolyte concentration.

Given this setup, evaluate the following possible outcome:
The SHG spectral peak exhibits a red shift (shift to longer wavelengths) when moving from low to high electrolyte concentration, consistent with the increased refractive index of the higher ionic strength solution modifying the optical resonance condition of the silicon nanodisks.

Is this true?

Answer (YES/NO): NO